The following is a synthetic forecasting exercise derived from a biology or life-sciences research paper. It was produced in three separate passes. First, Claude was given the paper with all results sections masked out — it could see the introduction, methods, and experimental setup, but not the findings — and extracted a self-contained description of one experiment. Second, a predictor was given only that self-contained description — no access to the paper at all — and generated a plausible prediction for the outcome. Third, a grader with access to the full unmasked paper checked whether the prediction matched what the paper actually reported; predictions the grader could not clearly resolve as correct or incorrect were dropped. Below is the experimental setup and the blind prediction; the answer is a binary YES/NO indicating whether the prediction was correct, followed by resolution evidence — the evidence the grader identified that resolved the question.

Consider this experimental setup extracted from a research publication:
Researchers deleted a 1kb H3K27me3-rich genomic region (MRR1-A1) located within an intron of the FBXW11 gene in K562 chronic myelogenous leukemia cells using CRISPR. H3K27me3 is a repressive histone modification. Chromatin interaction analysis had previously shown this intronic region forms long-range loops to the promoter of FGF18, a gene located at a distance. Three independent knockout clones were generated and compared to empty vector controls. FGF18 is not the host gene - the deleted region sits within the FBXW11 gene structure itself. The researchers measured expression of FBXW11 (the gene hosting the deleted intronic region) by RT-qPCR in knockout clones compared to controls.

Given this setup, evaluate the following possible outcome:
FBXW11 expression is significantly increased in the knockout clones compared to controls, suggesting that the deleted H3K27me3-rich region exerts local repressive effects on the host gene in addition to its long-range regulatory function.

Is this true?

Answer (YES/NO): NO